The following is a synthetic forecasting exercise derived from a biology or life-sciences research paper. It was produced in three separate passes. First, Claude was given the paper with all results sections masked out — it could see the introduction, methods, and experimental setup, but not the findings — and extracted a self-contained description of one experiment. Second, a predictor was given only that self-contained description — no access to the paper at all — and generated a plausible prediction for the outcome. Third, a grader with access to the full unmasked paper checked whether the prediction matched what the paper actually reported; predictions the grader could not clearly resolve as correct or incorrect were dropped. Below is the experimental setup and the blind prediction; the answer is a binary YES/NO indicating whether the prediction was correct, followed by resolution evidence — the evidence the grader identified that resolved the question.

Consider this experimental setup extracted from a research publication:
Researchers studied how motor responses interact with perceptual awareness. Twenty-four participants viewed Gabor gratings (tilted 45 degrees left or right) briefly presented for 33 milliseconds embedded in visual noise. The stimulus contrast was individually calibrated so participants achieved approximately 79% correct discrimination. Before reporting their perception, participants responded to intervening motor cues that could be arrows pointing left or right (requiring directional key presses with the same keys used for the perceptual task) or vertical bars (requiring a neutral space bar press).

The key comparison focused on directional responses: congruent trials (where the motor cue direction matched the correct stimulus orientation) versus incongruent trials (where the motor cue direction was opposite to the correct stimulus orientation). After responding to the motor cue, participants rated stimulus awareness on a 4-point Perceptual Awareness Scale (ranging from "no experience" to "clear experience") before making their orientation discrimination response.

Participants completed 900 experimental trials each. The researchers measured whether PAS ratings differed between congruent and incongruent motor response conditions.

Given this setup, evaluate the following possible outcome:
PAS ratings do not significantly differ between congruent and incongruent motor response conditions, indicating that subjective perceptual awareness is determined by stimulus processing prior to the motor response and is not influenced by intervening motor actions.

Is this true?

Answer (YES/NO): NO